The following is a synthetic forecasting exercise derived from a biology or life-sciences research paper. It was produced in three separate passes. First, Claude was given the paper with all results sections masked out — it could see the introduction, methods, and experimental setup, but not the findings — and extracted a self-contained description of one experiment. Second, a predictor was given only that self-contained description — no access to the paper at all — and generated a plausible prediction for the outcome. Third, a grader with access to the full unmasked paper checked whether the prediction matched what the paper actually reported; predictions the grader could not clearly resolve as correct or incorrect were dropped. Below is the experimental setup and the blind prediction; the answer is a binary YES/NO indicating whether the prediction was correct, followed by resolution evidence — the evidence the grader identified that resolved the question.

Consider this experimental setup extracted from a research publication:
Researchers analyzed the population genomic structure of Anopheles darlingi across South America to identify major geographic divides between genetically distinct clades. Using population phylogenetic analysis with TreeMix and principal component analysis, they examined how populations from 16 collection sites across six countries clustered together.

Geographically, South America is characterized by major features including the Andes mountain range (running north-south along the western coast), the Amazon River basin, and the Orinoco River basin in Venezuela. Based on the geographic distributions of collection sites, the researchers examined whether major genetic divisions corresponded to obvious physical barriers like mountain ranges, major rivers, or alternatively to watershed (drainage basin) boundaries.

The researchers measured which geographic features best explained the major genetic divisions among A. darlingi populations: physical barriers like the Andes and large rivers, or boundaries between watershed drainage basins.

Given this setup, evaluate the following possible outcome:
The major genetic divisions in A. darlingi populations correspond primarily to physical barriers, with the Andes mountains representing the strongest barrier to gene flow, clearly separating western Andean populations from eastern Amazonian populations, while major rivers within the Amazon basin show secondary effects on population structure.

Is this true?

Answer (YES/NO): NO